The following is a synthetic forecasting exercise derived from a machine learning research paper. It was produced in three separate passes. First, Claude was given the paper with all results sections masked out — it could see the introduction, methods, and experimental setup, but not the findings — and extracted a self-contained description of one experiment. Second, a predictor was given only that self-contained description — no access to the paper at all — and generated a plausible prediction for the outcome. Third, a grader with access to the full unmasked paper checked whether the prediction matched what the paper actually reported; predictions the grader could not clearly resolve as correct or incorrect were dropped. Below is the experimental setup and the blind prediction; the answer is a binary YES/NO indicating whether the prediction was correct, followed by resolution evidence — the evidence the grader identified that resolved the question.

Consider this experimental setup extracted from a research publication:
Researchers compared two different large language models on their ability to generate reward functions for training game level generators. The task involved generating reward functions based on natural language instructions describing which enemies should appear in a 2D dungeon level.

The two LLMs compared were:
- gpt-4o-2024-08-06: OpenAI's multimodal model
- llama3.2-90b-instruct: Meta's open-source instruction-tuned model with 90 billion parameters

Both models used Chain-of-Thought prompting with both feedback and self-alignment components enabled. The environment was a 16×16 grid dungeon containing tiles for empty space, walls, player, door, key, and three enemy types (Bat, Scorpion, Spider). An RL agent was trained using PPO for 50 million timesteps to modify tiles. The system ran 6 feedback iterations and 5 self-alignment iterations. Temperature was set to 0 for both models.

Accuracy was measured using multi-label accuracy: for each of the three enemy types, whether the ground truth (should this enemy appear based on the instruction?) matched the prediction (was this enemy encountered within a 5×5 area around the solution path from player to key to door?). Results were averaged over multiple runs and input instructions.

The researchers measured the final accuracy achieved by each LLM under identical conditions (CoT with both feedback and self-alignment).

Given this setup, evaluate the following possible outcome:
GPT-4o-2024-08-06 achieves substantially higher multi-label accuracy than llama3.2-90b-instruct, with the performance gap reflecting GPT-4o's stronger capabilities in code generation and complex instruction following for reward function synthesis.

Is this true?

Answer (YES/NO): NO